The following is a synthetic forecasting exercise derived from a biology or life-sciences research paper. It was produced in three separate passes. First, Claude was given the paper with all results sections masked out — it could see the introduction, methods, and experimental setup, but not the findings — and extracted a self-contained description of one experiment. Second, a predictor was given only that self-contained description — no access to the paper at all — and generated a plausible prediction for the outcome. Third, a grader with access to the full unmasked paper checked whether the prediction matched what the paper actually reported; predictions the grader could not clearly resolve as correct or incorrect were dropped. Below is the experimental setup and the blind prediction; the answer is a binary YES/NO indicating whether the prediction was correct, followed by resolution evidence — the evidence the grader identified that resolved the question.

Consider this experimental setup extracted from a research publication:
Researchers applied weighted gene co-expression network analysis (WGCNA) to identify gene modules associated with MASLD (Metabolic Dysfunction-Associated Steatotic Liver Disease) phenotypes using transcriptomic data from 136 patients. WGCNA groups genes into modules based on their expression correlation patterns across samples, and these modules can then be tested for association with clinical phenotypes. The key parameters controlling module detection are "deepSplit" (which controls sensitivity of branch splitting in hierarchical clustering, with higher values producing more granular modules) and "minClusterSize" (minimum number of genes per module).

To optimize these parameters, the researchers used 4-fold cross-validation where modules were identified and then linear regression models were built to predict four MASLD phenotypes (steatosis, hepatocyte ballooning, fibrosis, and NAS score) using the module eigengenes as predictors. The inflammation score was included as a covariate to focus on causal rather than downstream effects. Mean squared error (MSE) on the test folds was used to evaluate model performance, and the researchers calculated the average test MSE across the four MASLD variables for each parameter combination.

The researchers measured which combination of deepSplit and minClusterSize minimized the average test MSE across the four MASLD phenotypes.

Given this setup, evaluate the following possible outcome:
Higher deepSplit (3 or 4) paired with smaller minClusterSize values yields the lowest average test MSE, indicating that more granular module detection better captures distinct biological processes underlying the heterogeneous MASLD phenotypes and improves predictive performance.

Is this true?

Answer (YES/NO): NO